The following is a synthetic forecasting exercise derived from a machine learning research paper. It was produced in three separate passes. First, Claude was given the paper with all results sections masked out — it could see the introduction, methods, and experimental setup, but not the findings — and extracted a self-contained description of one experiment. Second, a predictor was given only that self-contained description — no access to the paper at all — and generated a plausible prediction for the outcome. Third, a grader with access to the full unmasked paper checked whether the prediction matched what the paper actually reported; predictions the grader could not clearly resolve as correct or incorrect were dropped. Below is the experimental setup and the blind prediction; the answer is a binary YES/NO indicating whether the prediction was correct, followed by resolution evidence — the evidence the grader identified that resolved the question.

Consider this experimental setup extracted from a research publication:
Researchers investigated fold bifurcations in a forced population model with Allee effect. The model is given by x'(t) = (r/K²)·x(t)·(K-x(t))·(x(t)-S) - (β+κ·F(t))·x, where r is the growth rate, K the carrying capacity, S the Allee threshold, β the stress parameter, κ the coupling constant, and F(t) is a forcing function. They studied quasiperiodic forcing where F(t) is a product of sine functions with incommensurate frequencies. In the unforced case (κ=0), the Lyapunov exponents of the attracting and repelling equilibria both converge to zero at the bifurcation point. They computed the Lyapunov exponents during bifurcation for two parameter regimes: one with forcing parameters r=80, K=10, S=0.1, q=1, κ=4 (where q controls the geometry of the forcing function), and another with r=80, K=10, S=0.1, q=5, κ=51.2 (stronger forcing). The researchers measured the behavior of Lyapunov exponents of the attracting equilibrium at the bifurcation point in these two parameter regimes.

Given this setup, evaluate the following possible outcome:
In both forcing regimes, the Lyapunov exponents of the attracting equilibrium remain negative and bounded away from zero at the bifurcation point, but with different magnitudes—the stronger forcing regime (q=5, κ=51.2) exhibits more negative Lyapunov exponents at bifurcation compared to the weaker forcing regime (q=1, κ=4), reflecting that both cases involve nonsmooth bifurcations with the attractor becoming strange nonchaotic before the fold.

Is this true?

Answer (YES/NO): NO